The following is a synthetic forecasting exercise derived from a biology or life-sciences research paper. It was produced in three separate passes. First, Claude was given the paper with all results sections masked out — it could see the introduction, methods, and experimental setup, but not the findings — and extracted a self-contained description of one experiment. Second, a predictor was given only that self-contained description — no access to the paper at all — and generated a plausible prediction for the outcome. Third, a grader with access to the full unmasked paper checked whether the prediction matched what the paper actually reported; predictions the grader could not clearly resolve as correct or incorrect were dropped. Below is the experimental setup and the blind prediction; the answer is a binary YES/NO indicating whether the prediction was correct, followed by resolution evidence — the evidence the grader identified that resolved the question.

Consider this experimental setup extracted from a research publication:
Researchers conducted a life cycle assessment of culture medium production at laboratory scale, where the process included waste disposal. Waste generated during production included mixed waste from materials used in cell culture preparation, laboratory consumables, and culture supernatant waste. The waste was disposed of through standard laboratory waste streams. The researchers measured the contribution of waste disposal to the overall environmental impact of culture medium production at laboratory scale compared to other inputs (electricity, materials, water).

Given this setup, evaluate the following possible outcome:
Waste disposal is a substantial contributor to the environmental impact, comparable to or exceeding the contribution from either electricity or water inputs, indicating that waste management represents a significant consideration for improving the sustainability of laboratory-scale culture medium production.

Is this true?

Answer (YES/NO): NO